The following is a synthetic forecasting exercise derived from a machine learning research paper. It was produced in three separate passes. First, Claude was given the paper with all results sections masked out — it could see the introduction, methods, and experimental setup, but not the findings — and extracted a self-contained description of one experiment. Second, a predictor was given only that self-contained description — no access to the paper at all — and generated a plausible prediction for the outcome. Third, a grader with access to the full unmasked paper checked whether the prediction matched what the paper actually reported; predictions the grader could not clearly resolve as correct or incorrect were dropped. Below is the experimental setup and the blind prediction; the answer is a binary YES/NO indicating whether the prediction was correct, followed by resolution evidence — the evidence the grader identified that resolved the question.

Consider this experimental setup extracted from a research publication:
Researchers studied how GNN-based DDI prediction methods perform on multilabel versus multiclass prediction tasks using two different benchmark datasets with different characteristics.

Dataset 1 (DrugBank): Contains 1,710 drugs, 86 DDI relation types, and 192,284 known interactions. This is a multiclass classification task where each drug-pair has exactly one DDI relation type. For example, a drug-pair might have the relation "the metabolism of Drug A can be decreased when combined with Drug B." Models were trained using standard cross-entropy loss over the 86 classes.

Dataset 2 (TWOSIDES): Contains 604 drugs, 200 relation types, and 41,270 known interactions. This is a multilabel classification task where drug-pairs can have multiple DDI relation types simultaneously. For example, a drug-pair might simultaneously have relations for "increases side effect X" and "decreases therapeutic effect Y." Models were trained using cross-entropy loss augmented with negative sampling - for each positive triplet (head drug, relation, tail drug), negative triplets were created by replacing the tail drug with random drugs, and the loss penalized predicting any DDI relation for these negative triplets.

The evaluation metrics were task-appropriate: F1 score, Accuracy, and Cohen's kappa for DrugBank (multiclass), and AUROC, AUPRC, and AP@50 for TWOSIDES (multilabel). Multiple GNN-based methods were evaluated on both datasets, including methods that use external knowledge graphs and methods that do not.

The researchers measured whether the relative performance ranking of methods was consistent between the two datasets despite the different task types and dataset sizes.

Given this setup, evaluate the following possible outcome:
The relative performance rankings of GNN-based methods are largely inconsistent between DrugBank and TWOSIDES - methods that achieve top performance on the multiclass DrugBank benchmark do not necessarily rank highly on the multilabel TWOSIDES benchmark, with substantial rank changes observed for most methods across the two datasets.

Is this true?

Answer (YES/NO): NO